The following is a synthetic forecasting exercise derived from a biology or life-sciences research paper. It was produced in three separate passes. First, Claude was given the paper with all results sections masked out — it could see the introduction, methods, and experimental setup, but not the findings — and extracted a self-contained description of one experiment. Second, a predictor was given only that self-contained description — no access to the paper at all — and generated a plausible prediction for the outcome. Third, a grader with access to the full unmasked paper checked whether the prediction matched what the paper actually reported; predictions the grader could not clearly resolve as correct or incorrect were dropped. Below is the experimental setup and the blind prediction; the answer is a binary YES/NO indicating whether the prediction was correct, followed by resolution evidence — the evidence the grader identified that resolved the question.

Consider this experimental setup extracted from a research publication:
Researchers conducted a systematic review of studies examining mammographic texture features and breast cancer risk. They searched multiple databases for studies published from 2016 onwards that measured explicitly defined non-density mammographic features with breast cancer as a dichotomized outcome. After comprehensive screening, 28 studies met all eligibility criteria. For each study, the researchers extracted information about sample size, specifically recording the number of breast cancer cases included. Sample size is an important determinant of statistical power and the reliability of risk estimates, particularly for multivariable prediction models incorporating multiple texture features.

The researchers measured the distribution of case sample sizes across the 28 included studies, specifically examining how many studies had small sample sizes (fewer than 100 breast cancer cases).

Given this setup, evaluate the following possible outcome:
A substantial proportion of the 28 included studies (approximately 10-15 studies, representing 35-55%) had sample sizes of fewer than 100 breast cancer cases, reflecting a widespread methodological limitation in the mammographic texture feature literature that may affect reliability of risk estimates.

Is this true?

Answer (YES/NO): NO